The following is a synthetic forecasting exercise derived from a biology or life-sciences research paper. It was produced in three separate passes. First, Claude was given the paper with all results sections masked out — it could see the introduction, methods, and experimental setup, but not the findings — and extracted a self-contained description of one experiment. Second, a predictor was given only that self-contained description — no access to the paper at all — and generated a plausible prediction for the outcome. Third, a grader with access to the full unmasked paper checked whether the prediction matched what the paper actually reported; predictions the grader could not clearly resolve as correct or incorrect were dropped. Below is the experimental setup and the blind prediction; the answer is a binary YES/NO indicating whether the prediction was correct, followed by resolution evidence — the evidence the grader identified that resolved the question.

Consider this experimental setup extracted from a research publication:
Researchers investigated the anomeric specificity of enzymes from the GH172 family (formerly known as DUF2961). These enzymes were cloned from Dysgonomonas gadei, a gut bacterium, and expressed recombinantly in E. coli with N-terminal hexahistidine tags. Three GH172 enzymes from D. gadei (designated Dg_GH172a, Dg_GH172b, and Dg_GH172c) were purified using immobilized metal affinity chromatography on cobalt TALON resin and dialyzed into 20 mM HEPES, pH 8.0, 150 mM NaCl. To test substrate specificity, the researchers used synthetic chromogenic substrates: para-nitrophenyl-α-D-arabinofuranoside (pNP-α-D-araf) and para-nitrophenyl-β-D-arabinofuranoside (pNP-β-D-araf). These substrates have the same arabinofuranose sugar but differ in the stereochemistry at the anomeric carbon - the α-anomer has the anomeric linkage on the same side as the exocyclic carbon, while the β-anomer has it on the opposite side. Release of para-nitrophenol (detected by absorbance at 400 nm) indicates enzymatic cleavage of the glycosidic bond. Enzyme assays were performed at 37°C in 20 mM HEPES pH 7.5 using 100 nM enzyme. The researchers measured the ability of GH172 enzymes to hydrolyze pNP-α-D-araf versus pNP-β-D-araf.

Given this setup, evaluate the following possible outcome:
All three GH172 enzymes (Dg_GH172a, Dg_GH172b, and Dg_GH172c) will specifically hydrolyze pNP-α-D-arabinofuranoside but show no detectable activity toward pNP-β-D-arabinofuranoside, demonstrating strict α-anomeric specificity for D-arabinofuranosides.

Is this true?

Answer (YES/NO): YES